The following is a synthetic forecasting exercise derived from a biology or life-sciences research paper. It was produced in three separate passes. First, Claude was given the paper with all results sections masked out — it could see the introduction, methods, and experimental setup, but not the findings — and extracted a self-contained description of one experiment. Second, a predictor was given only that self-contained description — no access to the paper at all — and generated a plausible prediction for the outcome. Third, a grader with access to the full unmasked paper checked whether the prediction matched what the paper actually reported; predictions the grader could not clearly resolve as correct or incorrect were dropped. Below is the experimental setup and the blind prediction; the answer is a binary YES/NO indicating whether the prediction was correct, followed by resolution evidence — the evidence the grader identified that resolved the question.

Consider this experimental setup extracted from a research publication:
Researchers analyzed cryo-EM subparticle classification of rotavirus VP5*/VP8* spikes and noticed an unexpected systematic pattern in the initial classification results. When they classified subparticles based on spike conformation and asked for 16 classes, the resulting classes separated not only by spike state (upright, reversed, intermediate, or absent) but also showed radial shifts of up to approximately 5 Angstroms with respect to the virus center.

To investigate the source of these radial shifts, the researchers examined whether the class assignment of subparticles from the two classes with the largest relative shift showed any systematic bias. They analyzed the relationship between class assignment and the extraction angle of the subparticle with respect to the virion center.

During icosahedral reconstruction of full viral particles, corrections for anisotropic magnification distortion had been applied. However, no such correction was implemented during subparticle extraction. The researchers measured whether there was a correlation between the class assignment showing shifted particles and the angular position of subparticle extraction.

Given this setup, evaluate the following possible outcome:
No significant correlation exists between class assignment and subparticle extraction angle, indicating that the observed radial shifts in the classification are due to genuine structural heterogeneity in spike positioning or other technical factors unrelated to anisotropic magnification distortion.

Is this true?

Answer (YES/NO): NO